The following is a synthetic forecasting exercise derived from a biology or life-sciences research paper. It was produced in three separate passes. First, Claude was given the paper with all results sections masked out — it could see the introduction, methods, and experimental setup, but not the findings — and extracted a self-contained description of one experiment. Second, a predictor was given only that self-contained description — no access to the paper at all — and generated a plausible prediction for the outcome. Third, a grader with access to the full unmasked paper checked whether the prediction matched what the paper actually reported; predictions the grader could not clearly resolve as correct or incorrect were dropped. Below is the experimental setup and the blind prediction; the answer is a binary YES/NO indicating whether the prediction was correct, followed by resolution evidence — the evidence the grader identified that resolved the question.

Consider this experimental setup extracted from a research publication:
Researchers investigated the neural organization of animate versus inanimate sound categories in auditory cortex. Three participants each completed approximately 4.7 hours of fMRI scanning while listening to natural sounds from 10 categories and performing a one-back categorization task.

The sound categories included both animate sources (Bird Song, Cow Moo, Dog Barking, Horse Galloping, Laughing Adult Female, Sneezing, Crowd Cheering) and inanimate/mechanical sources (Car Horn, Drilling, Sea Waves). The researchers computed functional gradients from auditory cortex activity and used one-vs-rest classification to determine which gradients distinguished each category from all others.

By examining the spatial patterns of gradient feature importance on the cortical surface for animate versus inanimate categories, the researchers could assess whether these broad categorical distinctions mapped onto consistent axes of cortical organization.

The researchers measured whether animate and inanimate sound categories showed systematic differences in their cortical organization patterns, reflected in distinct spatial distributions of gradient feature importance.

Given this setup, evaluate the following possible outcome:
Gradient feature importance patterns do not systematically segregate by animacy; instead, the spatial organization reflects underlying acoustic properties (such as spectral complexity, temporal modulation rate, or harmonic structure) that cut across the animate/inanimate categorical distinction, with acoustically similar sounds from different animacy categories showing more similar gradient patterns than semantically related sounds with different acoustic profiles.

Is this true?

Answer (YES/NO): YES